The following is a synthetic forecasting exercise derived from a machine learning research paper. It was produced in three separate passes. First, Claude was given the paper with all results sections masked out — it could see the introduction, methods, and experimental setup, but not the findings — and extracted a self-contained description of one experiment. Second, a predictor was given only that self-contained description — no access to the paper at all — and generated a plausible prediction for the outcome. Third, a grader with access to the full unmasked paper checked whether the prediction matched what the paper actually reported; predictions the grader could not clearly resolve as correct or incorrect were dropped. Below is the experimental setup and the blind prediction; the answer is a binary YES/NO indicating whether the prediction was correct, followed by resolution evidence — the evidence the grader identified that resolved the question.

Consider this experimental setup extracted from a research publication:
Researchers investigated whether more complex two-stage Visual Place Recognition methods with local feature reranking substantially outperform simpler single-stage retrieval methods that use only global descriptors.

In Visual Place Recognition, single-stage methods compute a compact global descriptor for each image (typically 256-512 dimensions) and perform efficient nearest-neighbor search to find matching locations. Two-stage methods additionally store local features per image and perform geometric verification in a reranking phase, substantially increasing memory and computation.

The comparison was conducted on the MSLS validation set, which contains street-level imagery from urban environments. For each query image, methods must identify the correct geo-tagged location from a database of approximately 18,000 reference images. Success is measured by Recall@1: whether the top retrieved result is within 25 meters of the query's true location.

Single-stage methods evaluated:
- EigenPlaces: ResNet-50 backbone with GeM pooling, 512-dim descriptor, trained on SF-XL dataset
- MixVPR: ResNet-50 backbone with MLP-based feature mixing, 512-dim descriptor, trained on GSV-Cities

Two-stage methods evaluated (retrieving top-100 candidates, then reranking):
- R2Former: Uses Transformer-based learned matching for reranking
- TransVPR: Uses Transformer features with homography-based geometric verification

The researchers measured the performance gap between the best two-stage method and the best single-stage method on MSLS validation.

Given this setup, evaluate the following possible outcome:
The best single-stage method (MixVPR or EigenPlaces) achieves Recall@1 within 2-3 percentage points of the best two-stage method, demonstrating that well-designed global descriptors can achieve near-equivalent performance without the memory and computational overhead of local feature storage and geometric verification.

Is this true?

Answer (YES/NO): NO